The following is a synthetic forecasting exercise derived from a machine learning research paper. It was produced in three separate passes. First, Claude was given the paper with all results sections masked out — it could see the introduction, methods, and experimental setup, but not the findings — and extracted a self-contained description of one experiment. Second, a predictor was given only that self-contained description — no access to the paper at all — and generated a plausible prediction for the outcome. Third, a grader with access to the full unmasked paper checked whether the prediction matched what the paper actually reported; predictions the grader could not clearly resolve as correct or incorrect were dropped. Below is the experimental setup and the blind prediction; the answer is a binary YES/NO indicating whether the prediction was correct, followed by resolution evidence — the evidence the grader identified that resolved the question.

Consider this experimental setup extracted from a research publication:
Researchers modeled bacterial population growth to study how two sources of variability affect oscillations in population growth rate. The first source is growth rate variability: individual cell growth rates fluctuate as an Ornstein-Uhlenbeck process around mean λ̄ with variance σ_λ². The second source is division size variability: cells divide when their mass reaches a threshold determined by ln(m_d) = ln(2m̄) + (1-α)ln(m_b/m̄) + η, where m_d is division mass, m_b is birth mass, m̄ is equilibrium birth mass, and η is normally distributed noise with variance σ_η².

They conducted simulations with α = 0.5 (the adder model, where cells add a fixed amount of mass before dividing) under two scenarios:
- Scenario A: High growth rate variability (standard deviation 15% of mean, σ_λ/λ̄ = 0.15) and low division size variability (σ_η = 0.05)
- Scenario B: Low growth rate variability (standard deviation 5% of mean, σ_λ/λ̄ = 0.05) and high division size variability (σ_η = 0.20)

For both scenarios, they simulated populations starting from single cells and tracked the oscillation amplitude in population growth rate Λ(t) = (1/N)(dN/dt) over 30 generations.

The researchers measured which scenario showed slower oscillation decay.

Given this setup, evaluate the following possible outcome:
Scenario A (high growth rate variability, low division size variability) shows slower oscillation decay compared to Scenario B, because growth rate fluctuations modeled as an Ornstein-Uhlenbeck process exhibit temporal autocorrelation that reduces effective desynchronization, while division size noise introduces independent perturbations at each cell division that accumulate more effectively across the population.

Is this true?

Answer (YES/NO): NO